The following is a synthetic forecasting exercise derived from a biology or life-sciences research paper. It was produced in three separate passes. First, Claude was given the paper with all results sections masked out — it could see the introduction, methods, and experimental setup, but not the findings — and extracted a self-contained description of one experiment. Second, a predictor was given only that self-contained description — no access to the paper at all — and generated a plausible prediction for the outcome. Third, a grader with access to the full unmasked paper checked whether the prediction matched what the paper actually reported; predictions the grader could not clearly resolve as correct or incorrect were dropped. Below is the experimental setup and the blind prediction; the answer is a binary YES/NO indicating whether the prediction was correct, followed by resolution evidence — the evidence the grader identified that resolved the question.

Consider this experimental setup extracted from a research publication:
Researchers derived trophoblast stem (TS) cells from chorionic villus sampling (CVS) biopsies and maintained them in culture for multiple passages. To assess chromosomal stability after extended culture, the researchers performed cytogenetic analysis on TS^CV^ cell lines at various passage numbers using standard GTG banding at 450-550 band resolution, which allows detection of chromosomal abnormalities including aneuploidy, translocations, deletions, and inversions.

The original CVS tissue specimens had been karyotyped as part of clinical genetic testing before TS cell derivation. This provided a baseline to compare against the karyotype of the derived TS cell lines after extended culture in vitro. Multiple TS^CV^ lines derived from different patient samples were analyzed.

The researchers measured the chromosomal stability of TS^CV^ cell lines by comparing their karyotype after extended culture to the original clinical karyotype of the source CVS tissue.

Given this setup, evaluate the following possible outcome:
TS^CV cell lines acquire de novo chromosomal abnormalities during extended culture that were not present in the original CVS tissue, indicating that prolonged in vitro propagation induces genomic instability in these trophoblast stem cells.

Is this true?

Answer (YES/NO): NO